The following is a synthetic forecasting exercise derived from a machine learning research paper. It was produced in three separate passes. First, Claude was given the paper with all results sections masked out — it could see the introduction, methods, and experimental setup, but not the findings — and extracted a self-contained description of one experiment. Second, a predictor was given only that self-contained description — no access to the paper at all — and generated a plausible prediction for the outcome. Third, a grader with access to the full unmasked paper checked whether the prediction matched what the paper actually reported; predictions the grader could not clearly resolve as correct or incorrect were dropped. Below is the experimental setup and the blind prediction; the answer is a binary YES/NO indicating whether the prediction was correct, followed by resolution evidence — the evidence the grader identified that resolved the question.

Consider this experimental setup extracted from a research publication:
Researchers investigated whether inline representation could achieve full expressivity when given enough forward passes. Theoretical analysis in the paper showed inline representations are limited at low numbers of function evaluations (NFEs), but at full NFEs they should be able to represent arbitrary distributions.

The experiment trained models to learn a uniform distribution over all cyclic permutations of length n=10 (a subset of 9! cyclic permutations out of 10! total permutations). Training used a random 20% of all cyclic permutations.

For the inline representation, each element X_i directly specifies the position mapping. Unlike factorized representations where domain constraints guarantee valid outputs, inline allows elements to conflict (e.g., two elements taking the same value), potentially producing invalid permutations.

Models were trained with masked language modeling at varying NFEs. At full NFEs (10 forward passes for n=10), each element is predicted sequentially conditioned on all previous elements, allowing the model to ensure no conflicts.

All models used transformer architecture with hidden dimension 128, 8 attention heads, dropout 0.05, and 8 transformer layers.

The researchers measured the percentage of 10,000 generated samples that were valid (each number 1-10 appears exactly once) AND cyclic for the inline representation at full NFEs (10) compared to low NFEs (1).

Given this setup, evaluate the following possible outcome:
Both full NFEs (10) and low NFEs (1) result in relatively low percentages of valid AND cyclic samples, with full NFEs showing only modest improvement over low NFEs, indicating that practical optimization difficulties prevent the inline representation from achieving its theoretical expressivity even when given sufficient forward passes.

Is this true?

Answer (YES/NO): NO